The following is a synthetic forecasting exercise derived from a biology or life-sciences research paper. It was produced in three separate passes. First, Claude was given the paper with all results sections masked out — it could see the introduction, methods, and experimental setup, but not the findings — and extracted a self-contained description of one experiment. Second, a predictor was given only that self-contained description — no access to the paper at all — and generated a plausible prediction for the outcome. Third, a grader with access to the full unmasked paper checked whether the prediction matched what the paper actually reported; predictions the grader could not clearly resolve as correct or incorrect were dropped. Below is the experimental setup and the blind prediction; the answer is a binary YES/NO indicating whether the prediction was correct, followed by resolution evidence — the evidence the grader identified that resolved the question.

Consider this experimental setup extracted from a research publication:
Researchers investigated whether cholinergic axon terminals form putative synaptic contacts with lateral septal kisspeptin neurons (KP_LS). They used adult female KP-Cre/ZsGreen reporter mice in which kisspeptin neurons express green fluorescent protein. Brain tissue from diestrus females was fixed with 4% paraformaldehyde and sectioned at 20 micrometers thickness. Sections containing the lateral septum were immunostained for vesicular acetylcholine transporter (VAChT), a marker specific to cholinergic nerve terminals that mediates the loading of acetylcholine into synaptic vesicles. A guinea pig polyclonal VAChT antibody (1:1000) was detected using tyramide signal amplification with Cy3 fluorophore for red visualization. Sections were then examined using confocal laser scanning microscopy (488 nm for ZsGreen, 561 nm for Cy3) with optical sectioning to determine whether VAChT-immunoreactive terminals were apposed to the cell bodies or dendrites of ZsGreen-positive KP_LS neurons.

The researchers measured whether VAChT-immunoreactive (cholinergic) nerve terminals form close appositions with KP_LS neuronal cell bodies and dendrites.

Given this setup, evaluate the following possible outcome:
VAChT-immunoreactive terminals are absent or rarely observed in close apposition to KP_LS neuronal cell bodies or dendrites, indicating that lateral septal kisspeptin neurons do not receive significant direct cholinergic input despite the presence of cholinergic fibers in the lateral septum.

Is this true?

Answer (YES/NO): NO